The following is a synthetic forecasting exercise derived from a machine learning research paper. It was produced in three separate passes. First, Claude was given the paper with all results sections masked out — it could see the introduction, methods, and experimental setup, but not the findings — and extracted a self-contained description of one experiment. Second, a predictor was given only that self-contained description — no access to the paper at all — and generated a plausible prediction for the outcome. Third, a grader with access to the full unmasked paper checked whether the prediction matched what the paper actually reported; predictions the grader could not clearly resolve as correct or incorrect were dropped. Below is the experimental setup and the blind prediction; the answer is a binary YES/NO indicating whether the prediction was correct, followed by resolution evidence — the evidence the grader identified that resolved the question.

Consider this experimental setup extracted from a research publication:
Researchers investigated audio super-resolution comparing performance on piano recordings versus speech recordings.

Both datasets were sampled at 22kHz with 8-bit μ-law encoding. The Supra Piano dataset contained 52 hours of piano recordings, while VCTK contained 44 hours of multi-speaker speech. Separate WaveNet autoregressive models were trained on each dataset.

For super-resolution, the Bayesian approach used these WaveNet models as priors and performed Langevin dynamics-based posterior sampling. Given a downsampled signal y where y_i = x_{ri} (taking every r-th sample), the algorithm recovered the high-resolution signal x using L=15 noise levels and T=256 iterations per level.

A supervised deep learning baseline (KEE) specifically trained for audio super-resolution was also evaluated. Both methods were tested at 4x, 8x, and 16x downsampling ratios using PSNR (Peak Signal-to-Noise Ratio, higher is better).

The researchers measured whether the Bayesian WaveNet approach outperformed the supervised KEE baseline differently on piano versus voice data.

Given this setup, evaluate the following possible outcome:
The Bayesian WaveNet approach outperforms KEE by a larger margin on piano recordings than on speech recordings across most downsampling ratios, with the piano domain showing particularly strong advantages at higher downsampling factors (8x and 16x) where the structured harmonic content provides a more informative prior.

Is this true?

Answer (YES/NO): NO